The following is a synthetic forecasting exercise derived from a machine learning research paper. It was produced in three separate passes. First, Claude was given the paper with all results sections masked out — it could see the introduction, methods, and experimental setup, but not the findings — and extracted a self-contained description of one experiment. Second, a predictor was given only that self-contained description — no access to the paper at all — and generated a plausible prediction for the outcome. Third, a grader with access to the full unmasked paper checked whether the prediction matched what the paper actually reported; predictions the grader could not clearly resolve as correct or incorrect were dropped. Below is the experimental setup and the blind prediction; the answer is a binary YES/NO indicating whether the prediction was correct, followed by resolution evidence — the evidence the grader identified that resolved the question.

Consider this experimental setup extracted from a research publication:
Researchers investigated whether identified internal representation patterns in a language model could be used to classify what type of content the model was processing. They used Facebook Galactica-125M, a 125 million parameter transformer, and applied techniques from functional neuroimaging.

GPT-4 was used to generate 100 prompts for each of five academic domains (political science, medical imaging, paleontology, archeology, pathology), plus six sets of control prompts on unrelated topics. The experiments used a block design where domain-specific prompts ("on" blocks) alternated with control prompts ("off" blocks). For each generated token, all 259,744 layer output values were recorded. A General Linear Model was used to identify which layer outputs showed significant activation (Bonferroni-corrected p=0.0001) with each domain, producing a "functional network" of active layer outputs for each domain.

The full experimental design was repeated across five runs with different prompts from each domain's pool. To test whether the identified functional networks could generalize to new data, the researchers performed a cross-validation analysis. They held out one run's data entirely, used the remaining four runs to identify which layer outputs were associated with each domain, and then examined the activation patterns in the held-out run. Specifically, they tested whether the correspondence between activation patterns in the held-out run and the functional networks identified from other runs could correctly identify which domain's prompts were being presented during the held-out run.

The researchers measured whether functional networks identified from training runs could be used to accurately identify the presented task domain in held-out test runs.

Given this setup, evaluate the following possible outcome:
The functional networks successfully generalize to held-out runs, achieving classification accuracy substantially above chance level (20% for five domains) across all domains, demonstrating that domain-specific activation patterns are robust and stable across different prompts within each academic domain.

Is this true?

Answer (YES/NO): YES